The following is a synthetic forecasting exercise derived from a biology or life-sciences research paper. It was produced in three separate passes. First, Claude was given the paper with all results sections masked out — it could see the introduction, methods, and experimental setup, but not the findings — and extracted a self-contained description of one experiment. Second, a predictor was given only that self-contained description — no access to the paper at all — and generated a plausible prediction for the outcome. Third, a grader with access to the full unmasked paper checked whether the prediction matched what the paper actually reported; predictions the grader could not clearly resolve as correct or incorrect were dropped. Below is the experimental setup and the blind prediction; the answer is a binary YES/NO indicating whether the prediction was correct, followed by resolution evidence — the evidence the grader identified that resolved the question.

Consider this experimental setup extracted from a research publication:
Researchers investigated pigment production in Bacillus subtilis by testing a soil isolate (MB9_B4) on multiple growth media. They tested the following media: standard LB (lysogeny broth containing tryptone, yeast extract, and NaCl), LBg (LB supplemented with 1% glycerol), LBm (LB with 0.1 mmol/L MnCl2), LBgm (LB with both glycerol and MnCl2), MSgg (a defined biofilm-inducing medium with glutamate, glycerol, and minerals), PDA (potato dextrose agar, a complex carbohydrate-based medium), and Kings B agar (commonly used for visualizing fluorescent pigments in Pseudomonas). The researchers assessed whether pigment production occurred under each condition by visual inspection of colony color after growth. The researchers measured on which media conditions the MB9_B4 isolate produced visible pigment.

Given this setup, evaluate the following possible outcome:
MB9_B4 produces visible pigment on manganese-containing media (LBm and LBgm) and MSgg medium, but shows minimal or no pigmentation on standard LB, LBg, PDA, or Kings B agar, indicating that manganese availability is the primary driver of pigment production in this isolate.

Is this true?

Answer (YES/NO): NO